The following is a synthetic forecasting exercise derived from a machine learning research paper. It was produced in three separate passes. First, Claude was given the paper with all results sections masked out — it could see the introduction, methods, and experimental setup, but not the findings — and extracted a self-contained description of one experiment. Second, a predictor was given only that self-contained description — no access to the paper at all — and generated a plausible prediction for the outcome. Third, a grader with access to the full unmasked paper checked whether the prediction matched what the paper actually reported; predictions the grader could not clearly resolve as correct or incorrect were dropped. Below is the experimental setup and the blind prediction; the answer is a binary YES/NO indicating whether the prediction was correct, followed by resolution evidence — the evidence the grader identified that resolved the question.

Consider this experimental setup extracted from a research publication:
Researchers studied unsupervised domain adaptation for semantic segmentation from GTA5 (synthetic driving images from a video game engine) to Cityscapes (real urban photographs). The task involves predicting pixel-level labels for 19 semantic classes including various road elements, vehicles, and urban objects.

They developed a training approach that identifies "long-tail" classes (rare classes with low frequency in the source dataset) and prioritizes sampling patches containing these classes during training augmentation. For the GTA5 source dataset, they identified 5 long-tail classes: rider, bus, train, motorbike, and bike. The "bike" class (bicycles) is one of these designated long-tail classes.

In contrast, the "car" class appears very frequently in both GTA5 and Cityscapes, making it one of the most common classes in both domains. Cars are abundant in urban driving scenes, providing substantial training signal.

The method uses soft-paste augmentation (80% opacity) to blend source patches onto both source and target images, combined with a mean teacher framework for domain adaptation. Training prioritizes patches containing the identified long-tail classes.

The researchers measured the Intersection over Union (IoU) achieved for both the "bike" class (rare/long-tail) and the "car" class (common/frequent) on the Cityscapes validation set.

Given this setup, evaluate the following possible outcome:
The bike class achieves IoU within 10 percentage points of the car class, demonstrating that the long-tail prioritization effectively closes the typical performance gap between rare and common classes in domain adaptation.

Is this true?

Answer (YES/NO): NO